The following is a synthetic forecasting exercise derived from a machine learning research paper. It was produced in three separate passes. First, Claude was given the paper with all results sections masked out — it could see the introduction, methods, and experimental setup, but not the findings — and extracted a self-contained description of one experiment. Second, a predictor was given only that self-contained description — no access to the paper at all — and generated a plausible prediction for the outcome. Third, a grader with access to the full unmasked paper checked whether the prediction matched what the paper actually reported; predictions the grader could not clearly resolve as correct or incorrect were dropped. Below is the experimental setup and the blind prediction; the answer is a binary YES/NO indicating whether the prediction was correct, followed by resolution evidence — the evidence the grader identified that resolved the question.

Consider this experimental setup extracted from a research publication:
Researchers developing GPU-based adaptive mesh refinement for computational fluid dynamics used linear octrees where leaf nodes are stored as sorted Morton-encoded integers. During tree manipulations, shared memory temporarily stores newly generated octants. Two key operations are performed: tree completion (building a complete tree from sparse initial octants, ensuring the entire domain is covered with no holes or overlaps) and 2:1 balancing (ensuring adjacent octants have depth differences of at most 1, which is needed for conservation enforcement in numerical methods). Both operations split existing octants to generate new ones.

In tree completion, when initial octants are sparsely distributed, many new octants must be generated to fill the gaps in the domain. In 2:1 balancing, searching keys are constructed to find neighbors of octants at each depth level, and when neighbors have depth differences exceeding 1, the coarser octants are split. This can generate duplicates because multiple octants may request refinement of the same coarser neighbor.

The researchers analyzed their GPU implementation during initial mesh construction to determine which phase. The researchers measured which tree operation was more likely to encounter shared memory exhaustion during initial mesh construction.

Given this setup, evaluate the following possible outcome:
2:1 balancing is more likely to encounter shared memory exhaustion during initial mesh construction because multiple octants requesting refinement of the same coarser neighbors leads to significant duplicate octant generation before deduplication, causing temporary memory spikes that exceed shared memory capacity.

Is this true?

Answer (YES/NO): YES